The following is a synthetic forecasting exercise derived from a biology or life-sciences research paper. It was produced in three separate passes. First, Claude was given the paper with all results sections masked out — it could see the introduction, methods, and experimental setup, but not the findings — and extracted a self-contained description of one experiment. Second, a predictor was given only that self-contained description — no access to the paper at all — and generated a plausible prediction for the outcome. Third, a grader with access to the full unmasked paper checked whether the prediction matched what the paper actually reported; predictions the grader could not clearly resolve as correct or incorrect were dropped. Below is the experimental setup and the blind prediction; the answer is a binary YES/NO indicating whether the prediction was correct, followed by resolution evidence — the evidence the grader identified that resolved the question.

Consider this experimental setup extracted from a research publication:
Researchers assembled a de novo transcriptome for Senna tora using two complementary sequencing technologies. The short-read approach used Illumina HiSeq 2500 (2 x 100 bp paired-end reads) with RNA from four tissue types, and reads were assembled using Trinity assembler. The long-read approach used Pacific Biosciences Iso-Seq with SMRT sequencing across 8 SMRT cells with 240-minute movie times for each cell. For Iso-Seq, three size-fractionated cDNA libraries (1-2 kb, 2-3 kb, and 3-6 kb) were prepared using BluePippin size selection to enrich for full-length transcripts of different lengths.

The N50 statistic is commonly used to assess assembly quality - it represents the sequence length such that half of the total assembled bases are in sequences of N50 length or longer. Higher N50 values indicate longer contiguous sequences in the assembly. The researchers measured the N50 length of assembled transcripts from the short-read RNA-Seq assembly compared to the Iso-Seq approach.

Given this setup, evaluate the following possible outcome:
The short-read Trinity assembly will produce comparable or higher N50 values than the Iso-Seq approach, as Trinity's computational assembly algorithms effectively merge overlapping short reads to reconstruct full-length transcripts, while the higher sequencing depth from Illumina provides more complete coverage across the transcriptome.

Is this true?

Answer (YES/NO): NO